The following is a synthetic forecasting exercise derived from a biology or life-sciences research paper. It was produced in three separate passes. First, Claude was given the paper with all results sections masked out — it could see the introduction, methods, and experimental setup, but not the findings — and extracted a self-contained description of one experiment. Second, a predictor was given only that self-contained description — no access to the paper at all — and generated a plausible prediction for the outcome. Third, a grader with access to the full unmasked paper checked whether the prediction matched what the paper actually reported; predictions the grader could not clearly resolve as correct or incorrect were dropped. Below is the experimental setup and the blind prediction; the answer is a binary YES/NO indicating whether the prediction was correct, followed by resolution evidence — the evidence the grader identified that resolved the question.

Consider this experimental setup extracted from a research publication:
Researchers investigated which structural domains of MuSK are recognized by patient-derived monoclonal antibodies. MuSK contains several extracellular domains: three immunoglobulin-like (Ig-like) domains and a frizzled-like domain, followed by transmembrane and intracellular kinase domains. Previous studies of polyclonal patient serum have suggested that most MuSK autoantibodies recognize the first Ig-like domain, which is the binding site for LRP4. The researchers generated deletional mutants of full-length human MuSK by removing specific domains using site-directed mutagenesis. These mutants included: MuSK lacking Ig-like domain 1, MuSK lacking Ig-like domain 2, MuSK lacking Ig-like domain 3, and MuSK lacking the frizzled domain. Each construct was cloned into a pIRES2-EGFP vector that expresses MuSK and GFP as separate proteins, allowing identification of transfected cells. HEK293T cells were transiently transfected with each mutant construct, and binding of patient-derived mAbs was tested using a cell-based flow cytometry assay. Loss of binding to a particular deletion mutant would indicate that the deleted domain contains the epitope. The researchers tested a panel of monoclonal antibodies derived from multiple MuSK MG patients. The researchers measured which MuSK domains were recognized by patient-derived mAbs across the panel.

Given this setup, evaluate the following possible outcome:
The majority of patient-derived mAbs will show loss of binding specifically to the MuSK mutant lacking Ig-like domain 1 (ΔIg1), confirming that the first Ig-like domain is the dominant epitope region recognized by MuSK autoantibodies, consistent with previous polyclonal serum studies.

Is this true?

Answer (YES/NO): NO